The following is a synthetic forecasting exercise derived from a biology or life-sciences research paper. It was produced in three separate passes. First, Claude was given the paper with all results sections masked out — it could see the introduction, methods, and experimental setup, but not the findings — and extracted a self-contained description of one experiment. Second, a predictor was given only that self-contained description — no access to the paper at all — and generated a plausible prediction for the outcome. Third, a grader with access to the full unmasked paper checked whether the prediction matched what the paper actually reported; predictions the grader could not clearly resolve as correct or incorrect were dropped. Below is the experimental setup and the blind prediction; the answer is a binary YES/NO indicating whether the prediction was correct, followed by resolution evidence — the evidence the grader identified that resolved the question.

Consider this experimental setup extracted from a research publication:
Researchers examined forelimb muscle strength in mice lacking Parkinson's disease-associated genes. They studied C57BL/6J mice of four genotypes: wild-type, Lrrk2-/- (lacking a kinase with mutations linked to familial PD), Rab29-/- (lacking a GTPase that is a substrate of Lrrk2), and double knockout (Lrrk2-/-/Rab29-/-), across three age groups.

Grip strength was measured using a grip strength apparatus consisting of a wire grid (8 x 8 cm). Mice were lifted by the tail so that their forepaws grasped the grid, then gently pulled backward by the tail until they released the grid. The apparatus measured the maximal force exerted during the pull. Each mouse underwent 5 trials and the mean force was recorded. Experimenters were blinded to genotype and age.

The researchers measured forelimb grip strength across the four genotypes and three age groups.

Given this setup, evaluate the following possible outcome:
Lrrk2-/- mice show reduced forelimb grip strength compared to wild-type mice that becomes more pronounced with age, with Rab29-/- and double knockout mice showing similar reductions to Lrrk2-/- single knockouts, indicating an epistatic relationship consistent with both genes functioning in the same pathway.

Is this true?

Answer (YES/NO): NO